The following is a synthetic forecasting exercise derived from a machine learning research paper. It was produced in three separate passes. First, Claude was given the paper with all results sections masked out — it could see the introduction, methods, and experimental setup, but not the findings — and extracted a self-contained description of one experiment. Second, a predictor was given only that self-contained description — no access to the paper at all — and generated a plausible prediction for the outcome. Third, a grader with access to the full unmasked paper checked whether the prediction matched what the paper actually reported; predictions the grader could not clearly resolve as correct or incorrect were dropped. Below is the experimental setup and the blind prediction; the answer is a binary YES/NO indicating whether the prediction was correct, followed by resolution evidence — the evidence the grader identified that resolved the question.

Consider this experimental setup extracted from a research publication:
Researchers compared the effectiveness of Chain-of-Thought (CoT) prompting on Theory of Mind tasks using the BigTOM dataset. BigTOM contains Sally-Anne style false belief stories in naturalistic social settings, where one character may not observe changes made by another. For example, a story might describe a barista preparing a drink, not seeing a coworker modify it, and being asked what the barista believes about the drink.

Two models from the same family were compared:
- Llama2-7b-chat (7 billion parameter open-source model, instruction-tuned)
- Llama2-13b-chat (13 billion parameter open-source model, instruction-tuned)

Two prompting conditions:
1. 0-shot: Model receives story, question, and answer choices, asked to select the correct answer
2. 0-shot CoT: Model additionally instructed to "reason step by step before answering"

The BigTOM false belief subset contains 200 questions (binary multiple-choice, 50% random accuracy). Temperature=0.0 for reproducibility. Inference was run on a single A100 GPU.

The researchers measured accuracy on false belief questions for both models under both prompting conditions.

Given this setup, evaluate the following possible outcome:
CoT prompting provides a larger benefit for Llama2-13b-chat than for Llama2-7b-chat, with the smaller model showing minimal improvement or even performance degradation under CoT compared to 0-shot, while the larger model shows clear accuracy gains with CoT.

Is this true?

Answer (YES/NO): YES